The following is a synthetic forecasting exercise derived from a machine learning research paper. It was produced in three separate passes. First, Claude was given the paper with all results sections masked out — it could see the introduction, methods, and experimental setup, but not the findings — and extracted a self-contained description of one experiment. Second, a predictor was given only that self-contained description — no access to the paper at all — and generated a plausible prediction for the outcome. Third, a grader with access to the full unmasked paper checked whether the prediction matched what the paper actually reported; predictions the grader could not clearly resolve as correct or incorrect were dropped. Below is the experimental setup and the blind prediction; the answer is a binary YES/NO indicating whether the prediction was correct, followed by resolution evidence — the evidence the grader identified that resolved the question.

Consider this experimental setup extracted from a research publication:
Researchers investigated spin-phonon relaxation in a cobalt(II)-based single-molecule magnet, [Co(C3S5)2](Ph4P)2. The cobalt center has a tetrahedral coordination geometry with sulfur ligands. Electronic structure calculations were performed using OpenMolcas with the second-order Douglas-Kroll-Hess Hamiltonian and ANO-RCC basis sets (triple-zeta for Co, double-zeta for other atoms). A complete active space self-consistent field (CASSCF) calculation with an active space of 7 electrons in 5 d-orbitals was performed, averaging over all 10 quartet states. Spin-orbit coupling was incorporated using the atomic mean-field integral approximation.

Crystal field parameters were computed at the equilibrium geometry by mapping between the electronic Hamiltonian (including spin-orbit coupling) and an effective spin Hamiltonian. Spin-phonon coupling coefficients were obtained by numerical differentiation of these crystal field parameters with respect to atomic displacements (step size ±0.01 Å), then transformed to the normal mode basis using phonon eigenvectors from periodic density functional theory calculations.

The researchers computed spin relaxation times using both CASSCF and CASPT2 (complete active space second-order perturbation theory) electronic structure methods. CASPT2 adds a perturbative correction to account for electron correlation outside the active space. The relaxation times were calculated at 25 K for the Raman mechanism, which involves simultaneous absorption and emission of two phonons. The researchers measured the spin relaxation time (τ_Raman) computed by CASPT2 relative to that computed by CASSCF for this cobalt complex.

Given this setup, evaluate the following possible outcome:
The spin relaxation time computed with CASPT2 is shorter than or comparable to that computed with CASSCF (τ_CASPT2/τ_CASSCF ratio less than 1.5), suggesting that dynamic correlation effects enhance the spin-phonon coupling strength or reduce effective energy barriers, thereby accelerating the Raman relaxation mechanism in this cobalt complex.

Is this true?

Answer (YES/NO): YES